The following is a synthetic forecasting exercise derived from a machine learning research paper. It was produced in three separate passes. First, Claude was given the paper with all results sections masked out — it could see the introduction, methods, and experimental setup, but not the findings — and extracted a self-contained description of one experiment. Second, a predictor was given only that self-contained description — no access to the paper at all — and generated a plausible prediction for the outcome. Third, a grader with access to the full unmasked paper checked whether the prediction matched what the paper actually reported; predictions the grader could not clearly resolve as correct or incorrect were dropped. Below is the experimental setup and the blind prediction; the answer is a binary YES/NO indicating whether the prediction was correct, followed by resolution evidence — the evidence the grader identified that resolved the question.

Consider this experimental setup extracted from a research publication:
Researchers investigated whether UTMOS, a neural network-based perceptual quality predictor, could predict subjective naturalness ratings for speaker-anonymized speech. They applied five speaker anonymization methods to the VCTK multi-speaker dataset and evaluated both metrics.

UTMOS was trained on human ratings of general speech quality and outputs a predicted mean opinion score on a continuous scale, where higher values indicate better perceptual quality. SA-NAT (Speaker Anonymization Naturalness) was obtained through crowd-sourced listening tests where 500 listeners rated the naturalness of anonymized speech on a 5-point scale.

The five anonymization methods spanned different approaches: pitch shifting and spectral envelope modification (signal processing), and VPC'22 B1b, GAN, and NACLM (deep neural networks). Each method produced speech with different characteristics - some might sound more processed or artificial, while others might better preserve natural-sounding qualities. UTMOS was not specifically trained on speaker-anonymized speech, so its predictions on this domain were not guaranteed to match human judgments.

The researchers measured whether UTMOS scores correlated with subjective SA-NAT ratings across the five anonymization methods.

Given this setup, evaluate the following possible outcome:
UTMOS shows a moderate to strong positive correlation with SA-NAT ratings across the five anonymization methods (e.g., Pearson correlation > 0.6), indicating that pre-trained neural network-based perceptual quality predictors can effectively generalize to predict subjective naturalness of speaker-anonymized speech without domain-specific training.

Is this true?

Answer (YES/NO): YES